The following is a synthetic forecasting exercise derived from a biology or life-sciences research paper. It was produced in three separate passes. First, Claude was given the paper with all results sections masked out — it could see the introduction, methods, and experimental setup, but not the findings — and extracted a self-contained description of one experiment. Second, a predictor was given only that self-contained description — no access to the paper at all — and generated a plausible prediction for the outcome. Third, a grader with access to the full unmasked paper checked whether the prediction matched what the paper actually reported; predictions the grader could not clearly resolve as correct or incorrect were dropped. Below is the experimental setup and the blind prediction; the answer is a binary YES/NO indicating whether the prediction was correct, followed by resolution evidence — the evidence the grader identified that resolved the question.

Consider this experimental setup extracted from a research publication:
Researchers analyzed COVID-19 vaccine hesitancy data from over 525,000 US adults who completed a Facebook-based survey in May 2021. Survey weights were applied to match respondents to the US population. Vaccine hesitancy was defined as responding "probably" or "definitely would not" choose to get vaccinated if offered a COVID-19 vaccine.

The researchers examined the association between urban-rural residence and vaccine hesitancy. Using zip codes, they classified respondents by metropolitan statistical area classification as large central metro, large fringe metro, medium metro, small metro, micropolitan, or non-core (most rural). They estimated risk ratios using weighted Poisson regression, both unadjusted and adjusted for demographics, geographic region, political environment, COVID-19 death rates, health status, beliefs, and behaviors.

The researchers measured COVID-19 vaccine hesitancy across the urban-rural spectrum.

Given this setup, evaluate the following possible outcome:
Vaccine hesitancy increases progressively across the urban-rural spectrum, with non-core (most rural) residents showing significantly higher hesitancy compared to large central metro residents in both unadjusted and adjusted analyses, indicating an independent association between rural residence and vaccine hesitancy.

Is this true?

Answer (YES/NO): YES